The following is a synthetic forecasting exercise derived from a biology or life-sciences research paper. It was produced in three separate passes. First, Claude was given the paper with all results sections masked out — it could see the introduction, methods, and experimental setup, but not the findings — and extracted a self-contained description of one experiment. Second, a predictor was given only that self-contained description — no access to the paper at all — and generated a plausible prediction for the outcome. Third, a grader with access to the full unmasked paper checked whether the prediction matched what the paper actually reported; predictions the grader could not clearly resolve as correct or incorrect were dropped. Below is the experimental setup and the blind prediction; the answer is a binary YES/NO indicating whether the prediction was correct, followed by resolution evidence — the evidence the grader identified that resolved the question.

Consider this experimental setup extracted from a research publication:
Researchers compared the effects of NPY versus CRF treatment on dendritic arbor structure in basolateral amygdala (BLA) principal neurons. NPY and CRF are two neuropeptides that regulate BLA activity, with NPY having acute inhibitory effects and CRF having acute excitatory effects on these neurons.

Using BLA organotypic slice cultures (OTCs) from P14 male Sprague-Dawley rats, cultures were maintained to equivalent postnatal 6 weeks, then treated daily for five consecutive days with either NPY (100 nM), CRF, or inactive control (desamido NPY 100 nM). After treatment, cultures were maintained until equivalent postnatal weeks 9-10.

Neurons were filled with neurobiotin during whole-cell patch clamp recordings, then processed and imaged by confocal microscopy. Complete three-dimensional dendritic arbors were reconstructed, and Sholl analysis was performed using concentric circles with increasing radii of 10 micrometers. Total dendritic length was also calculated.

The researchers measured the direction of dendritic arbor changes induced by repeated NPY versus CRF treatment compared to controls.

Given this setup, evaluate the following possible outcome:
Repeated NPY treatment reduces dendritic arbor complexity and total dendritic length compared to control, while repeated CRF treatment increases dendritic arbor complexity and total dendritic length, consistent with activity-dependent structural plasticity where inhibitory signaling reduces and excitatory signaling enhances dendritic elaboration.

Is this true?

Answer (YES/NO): YES